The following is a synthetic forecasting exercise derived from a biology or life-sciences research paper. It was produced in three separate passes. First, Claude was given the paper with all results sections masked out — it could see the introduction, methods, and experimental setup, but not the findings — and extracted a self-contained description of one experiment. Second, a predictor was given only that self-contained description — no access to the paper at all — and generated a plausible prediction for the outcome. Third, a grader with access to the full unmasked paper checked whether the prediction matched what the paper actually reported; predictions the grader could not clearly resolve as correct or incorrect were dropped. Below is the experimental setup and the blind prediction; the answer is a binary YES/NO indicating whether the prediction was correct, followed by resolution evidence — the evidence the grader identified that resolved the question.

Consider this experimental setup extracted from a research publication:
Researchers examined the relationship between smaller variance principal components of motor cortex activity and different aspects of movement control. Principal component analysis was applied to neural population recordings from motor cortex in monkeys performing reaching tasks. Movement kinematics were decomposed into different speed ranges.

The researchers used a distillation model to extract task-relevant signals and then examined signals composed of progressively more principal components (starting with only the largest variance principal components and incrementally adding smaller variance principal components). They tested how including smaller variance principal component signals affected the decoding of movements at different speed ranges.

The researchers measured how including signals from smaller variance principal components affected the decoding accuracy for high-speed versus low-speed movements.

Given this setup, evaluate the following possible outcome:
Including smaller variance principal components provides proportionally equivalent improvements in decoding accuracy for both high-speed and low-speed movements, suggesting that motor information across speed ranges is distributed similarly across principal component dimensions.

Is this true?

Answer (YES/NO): NO